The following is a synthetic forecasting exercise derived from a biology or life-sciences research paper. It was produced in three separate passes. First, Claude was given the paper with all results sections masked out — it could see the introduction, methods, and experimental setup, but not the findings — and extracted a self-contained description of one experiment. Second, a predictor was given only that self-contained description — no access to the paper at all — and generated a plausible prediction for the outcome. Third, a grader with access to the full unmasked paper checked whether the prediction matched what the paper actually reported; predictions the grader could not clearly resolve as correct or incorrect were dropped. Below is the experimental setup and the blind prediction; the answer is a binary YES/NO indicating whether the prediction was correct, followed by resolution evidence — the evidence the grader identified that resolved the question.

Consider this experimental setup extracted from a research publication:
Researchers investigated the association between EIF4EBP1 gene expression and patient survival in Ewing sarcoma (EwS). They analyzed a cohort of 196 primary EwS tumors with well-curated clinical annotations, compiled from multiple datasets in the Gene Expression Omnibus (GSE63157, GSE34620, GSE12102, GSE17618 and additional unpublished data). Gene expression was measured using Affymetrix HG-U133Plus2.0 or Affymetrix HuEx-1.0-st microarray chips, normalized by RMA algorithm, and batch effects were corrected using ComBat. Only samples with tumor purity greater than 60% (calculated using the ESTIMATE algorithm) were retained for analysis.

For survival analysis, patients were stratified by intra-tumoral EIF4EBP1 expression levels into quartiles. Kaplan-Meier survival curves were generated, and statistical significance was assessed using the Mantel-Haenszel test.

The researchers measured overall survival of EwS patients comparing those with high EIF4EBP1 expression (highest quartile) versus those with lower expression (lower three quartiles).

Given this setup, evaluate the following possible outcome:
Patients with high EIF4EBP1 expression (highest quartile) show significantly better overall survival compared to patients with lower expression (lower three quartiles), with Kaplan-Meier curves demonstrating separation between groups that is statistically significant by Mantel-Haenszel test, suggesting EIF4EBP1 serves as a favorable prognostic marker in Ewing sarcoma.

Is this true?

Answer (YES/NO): NO